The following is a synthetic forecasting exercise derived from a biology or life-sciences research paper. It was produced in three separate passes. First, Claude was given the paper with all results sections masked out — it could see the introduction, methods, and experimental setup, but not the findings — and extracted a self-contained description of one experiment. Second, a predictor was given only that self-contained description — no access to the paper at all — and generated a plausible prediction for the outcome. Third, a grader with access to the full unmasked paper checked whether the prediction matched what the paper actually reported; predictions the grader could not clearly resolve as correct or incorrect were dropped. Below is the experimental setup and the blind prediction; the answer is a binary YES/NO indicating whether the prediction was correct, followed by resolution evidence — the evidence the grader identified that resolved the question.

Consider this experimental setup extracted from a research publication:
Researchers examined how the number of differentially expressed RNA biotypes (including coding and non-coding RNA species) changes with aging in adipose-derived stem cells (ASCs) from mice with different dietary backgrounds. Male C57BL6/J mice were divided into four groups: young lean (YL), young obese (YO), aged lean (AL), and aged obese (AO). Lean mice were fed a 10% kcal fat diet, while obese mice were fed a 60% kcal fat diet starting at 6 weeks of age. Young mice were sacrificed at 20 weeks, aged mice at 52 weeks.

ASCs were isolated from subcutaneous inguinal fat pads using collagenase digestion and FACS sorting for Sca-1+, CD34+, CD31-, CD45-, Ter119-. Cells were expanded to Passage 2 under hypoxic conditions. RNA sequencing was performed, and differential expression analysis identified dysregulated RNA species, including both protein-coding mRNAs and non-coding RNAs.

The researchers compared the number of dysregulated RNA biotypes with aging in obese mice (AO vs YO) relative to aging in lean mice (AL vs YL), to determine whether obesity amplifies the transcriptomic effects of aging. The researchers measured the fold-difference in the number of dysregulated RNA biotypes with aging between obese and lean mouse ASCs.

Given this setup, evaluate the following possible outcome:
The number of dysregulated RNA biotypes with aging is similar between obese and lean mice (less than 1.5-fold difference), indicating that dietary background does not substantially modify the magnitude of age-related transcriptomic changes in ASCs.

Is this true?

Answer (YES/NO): NO